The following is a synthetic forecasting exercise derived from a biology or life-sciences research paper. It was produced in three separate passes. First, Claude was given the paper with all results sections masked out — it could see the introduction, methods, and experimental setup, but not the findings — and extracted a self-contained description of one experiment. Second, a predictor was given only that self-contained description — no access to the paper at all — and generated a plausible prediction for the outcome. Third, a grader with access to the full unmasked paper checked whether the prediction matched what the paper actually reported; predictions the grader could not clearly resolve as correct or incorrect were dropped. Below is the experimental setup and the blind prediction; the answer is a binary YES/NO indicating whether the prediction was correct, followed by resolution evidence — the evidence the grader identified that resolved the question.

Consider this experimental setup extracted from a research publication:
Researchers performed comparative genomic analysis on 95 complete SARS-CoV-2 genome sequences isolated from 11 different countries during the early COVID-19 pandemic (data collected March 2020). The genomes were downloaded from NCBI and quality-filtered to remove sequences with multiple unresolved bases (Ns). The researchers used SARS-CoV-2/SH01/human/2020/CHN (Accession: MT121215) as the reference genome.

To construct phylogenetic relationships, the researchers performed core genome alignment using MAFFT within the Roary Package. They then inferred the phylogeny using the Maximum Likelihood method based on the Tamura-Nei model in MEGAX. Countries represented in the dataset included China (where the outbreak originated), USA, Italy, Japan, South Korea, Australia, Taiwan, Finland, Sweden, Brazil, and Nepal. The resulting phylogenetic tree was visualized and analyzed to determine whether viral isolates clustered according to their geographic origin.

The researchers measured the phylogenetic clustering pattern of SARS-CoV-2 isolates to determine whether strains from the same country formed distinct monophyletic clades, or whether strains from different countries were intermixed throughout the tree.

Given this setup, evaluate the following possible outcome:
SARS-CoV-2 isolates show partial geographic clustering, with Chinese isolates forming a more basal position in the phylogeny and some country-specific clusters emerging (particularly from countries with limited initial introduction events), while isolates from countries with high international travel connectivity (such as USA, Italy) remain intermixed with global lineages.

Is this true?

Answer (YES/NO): NO